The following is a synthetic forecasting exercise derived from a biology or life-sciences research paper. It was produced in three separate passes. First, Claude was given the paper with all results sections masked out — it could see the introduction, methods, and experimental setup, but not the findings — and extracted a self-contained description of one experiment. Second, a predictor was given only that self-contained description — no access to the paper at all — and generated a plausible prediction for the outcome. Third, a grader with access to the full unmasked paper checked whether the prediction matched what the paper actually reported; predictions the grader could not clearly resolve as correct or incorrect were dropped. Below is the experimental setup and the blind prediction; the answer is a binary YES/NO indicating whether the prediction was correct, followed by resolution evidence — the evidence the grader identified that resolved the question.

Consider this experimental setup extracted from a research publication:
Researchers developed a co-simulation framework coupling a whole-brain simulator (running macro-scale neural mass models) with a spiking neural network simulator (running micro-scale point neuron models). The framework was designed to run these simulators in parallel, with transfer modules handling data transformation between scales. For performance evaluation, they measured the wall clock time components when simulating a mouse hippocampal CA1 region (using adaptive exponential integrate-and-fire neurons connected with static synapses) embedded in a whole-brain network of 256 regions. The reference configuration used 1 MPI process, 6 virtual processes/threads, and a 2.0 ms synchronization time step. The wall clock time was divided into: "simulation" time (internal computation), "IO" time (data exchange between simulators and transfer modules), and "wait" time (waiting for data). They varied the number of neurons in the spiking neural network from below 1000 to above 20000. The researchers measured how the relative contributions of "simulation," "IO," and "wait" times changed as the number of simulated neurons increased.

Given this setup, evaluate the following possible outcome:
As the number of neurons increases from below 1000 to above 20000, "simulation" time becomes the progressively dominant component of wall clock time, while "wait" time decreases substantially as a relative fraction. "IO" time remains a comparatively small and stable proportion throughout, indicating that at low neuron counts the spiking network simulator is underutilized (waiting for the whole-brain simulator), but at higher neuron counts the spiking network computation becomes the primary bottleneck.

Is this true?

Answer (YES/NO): NO